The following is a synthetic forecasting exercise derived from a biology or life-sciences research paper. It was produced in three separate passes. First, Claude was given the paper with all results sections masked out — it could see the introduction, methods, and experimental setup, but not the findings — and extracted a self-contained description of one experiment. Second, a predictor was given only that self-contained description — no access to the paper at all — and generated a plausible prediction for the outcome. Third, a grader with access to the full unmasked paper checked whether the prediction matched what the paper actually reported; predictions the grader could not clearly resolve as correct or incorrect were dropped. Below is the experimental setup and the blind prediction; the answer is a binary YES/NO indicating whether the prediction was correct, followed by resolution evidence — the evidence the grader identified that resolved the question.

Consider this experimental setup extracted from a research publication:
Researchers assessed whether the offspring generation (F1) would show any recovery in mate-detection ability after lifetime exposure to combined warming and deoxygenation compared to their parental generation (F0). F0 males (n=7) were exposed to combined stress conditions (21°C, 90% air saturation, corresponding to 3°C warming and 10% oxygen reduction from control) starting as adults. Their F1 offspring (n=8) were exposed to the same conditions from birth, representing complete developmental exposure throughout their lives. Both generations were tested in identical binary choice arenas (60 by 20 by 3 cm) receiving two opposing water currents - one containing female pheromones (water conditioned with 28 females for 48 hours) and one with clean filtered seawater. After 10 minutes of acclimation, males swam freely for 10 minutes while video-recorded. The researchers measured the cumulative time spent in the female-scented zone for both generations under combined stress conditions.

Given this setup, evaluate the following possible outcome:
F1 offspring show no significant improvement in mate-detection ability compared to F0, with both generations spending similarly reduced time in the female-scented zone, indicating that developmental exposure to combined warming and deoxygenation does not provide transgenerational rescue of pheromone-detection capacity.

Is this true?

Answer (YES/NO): NO